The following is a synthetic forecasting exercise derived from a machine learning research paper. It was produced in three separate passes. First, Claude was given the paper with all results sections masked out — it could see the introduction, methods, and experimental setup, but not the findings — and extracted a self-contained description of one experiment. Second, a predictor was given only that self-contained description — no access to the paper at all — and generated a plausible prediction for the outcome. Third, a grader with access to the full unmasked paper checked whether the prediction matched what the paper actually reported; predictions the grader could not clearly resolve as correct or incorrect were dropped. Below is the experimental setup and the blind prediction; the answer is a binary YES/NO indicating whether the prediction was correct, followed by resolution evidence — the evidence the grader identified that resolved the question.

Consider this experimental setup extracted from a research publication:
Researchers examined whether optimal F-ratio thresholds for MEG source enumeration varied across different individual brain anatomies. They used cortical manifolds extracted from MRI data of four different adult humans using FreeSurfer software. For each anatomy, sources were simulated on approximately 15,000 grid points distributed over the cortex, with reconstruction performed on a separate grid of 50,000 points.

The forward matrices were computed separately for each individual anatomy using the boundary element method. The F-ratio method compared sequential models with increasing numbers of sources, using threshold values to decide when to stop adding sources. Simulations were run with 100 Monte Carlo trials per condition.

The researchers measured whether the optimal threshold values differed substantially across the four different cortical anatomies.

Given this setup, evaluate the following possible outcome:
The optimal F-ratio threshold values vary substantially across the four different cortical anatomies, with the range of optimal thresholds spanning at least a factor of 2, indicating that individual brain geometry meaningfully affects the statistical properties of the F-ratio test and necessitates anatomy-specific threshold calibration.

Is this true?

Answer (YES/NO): NO